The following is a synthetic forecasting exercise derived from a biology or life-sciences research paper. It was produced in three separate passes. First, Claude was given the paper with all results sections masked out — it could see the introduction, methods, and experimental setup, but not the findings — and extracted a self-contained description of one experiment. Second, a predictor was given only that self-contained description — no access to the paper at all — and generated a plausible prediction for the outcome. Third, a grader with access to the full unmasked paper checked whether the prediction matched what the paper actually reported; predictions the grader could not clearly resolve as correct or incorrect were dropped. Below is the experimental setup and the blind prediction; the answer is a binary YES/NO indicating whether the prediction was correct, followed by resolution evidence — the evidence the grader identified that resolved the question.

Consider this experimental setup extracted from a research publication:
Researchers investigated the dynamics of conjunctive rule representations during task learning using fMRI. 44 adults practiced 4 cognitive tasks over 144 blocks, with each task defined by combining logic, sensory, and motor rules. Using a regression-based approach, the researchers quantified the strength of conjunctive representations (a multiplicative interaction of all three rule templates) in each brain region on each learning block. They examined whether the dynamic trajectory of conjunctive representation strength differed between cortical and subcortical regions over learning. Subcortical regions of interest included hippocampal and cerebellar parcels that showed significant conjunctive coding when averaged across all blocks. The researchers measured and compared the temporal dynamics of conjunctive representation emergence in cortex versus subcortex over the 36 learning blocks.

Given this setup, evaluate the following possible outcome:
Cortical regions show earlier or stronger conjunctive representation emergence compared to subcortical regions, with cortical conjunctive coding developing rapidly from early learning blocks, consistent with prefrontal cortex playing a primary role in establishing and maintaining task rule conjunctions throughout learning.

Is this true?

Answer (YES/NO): NO